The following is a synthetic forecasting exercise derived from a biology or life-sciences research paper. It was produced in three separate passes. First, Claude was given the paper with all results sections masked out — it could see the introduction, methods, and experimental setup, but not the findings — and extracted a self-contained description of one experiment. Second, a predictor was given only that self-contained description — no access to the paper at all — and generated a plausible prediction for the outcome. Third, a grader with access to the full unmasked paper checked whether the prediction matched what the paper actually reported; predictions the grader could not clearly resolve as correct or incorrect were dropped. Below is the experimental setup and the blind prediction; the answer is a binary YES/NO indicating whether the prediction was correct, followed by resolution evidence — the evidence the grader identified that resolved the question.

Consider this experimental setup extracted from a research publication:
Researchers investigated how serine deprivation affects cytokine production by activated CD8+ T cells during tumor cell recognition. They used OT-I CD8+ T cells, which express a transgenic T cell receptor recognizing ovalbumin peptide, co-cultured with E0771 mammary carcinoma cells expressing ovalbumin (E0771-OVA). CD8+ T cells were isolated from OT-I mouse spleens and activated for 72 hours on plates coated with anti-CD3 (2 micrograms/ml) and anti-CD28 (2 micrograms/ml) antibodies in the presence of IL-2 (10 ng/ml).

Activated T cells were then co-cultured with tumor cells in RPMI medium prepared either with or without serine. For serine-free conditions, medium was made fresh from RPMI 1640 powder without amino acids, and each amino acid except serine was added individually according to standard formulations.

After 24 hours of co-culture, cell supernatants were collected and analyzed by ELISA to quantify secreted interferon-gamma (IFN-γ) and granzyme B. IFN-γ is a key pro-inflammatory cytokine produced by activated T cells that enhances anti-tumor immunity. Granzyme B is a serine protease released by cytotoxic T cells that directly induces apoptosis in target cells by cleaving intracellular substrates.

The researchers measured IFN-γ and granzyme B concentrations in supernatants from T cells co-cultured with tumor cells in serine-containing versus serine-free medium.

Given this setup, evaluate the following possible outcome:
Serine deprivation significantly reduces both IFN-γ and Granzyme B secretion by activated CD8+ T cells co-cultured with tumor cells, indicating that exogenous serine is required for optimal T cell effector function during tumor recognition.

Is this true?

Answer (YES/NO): YES